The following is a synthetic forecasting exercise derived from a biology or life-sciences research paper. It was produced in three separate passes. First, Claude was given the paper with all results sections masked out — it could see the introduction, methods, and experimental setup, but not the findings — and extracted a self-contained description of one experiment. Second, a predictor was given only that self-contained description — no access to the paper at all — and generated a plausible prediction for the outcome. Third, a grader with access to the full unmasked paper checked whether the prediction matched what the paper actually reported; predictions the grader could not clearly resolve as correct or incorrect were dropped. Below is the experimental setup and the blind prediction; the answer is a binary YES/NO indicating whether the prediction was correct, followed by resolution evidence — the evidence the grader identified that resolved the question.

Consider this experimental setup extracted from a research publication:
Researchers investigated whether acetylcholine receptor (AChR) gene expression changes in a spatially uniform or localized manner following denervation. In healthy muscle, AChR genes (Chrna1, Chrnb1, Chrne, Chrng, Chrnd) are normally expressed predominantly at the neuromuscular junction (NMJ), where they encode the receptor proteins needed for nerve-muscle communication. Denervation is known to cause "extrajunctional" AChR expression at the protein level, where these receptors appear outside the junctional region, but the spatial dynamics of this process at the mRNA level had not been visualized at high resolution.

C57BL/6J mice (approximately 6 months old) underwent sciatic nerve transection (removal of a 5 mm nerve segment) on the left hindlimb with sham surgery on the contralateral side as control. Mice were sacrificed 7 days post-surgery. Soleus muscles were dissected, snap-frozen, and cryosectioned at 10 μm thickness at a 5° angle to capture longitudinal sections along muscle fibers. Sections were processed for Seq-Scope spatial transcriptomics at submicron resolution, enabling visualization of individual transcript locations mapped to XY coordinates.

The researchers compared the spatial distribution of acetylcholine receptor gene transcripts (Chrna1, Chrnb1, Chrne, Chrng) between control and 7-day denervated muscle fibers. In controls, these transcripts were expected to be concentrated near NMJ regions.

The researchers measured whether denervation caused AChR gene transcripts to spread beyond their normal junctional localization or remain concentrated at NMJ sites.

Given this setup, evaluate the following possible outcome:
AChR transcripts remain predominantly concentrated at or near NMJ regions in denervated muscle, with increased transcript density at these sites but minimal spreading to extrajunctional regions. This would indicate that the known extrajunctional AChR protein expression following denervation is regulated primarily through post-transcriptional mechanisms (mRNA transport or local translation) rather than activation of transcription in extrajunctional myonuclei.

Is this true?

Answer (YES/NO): NO